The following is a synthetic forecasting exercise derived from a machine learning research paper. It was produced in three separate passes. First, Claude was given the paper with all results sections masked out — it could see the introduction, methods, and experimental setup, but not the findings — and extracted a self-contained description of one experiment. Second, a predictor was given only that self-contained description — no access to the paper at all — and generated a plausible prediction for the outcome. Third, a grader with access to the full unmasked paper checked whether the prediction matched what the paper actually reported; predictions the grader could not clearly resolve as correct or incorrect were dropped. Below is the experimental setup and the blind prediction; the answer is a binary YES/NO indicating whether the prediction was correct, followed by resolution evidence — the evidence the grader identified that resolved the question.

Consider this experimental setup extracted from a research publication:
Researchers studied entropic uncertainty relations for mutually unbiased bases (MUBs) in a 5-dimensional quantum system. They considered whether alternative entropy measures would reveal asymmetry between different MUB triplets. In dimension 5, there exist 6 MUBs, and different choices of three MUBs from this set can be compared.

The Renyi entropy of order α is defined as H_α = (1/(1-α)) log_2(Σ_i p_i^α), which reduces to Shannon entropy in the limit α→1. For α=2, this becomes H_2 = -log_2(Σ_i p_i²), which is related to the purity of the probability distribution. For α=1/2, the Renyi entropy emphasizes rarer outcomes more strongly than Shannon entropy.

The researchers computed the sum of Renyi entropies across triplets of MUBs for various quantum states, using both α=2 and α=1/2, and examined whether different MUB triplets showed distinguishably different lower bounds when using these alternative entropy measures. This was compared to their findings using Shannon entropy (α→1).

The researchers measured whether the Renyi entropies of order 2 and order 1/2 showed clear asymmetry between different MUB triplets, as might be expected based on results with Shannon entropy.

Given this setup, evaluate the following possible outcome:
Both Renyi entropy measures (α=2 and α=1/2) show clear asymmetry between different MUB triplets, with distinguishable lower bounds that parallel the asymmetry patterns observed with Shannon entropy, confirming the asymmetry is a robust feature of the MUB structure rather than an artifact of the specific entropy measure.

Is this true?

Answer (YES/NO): NO